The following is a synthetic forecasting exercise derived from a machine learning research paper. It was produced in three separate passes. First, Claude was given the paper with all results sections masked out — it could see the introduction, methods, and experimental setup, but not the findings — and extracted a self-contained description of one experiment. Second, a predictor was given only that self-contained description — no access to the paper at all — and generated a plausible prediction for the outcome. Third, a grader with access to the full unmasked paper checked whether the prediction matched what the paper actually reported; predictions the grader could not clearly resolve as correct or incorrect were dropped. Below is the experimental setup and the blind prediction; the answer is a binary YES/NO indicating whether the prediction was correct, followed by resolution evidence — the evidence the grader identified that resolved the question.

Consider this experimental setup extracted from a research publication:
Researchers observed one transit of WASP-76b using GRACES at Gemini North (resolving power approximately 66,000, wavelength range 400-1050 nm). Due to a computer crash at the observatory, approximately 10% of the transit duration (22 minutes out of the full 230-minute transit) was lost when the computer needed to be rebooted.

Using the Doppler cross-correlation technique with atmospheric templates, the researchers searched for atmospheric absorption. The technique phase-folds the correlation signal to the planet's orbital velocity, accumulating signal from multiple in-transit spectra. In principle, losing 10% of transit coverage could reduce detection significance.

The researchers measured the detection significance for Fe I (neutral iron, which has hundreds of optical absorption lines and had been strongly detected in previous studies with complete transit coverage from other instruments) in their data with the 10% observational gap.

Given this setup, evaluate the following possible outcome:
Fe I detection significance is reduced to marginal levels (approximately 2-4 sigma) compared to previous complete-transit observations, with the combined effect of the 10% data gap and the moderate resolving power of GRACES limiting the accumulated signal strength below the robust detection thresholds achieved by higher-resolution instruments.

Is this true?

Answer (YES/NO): NO